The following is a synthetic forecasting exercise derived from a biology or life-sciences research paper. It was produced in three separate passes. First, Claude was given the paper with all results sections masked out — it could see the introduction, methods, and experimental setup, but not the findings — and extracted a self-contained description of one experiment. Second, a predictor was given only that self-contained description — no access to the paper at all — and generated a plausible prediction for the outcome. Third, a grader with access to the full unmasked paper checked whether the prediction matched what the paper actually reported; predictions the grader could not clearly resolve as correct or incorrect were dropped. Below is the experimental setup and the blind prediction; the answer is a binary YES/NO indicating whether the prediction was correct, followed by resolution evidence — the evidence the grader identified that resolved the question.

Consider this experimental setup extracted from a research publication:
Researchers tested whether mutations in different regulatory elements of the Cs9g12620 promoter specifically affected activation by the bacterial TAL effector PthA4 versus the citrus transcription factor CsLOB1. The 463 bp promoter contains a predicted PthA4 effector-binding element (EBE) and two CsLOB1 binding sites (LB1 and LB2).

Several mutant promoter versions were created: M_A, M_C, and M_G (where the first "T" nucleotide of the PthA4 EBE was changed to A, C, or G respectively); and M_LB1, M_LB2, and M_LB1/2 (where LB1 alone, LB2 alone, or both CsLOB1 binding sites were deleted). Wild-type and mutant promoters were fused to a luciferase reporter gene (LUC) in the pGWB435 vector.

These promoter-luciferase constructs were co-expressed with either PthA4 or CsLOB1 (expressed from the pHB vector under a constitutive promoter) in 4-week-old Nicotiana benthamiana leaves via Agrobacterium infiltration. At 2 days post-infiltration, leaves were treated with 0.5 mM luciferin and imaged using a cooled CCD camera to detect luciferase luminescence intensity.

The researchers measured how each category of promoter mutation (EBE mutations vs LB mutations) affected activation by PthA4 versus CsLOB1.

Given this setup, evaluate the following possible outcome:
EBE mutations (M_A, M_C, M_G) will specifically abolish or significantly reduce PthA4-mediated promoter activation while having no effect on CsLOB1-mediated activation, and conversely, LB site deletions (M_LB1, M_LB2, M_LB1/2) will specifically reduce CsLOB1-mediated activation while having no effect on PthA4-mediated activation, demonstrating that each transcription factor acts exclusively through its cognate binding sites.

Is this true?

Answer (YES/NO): NO